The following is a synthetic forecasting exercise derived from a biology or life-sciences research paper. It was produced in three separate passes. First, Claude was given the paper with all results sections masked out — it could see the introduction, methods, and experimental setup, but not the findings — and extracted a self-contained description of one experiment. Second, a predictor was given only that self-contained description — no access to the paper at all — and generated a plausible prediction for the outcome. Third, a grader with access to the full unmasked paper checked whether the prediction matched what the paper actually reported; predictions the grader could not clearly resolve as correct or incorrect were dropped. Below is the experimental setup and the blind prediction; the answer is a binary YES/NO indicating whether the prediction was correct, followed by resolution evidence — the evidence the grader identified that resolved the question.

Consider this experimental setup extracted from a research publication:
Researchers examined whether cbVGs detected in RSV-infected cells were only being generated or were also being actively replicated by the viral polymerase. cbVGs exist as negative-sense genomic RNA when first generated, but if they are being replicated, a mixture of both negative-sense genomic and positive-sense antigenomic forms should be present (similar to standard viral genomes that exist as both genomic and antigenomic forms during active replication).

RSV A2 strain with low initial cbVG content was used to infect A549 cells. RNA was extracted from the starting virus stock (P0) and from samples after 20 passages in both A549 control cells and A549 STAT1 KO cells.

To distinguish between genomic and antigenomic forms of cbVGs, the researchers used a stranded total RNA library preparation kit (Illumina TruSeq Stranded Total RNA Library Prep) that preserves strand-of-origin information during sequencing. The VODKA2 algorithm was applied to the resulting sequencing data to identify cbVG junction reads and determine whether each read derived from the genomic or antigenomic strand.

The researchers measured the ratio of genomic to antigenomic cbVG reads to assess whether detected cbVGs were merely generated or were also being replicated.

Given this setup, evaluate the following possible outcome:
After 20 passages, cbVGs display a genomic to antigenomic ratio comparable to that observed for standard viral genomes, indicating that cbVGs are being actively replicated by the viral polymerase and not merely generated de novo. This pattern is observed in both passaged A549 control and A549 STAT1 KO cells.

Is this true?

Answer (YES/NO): YES